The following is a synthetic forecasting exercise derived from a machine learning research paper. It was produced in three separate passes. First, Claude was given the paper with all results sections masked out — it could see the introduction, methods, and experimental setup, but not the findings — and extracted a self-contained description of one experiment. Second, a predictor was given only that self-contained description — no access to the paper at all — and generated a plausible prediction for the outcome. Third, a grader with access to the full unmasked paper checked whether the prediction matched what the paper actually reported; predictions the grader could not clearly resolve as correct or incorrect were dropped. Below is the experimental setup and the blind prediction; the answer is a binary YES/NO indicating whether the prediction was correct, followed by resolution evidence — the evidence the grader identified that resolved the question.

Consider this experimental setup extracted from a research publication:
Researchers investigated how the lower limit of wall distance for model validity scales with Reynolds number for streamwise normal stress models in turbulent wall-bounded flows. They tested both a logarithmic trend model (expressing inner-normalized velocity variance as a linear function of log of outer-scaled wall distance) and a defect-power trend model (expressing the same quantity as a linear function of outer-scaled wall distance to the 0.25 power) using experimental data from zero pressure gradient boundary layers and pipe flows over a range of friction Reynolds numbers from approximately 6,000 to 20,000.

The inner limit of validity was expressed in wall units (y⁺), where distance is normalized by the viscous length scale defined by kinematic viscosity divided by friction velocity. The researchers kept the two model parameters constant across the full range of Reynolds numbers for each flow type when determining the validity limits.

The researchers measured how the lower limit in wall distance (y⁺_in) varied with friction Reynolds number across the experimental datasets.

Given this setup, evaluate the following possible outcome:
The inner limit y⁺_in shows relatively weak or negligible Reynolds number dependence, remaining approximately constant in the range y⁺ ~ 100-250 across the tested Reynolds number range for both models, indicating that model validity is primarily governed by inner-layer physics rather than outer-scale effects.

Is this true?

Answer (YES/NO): NO